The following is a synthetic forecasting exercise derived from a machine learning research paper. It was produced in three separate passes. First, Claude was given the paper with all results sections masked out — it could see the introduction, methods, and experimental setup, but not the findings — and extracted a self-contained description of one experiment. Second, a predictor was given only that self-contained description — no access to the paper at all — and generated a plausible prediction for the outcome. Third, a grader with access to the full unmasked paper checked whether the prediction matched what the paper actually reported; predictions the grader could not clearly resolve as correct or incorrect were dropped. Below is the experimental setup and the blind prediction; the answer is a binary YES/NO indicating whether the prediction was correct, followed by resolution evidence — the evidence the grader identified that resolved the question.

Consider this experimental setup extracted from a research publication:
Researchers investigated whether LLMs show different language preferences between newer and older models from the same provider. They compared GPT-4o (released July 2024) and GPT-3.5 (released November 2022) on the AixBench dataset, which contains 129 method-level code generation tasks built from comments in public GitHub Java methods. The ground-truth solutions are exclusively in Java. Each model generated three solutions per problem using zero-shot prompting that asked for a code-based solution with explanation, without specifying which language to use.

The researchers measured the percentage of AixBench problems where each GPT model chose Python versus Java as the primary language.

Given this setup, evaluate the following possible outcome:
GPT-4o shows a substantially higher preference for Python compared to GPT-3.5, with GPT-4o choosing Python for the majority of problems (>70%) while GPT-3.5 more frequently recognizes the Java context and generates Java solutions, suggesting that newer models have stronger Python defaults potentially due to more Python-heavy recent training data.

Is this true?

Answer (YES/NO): YES